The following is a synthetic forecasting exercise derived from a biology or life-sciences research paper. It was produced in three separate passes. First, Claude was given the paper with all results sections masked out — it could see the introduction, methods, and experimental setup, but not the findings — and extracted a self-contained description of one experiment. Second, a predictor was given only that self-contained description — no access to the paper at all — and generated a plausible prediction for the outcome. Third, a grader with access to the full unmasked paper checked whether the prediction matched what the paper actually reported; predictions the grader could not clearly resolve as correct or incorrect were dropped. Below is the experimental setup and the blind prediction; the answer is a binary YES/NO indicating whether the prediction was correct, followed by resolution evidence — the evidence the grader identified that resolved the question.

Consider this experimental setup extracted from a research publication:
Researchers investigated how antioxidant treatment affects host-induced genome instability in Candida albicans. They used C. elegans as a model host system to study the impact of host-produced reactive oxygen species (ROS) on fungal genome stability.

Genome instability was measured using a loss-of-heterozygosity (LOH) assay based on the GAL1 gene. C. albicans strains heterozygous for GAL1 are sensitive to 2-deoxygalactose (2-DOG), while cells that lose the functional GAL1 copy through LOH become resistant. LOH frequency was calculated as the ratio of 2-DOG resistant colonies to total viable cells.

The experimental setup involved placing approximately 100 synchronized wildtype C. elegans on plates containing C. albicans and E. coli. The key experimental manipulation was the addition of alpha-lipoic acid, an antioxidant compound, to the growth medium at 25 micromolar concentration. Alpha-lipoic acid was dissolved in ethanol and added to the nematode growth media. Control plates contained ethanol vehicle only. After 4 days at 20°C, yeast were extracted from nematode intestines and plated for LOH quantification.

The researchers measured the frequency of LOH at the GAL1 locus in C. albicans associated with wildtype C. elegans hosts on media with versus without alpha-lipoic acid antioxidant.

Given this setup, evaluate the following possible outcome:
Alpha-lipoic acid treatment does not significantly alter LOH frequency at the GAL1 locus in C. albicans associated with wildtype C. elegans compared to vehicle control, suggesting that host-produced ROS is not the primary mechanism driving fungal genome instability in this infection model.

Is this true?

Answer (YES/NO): NO